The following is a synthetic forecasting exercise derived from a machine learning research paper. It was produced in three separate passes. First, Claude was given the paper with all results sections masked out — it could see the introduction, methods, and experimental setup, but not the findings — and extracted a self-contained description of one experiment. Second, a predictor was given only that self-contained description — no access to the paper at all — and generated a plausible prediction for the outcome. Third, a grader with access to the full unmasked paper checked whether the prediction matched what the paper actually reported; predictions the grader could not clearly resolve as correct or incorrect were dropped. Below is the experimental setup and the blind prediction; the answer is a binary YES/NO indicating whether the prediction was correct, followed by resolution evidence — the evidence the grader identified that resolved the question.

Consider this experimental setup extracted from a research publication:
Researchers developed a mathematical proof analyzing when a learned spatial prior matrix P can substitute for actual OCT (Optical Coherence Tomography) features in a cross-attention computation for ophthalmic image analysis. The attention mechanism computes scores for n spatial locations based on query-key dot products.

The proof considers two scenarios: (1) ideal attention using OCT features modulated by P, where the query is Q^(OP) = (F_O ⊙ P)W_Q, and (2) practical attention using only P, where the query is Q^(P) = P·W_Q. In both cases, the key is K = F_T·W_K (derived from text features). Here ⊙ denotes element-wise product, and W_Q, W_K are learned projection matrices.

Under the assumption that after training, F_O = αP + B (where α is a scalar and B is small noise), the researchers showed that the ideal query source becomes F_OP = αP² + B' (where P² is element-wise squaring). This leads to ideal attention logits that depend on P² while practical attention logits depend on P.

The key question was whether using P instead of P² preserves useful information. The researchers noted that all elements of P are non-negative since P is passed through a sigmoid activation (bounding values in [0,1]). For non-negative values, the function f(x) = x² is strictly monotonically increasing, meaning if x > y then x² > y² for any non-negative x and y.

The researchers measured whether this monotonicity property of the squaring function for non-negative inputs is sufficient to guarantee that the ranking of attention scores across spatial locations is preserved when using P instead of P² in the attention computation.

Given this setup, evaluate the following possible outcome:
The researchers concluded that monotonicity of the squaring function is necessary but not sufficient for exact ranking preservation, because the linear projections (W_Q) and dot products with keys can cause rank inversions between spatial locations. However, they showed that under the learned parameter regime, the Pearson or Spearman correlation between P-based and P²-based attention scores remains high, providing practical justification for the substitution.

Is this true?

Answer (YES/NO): NO